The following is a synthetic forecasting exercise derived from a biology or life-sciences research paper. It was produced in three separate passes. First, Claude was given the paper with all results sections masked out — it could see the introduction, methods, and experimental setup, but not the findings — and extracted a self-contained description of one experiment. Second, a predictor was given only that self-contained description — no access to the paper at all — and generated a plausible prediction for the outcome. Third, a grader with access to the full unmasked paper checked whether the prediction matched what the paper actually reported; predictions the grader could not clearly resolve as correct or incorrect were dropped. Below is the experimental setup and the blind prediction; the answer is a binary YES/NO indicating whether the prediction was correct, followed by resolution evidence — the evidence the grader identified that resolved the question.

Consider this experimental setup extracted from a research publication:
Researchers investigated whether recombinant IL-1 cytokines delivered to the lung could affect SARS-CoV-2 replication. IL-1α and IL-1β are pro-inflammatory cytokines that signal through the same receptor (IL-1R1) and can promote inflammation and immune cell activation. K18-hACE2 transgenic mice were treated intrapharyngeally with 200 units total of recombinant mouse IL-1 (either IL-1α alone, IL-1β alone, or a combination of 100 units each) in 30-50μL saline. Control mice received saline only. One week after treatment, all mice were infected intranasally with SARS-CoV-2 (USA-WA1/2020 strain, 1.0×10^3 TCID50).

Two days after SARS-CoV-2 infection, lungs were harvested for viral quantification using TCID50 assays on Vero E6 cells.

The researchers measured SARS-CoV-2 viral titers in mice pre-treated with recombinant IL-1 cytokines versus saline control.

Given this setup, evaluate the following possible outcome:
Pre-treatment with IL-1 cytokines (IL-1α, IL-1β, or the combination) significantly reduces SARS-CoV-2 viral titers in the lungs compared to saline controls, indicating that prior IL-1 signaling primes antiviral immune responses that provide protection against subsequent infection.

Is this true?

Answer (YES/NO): YES